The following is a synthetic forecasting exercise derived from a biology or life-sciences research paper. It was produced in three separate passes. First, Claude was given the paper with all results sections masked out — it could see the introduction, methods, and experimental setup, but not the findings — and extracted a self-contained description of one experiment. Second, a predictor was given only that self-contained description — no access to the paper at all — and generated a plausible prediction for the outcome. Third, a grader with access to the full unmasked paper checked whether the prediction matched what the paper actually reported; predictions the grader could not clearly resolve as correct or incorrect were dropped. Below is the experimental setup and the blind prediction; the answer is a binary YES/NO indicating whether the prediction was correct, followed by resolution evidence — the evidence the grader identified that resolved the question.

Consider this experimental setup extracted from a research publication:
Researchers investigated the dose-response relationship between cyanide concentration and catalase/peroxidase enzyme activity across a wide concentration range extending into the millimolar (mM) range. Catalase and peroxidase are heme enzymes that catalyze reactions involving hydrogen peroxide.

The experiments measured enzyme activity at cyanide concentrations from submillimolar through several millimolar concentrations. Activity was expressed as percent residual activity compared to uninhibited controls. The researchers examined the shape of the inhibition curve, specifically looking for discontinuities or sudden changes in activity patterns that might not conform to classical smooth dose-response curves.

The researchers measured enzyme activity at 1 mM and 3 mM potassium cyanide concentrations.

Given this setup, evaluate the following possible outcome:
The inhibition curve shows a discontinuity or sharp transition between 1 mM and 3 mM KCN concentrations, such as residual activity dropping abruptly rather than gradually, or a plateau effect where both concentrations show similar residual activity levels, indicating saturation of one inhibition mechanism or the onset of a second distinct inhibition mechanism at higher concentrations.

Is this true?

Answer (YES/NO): YES